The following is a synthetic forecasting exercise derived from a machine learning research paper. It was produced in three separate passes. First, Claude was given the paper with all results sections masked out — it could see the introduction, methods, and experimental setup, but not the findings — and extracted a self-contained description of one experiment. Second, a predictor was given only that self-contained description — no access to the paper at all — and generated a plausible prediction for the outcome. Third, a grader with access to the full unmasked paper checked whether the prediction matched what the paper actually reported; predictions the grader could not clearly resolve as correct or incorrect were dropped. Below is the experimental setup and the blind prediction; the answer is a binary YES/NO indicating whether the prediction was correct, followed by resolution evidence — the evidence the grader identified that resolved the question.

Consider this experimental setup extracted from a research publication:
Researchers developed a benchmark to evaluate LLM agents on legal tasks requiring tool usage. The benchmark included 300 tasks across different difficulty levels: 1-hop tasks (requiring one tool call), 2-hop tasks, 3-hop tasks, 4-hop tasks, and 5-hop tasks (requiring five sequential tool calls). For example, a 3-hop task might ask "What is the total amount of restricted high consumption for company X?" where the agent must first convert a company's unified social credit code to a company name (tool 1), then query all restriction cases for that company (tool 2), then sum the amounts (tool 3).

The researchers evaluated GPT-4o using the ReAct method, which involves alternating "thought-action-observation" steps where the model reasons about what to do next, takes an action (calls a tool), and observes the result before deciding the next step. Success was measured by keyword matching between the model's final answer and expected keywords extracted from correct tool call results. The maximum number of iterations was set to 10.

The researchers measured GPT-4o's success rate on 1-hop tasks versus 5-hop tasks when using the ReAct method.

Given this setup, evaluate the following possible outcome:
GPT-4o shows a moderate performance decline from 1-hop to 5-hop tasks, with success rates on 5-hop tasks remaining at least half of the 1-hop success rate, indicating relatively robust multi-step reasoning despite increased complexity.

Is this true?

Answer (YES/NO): YES